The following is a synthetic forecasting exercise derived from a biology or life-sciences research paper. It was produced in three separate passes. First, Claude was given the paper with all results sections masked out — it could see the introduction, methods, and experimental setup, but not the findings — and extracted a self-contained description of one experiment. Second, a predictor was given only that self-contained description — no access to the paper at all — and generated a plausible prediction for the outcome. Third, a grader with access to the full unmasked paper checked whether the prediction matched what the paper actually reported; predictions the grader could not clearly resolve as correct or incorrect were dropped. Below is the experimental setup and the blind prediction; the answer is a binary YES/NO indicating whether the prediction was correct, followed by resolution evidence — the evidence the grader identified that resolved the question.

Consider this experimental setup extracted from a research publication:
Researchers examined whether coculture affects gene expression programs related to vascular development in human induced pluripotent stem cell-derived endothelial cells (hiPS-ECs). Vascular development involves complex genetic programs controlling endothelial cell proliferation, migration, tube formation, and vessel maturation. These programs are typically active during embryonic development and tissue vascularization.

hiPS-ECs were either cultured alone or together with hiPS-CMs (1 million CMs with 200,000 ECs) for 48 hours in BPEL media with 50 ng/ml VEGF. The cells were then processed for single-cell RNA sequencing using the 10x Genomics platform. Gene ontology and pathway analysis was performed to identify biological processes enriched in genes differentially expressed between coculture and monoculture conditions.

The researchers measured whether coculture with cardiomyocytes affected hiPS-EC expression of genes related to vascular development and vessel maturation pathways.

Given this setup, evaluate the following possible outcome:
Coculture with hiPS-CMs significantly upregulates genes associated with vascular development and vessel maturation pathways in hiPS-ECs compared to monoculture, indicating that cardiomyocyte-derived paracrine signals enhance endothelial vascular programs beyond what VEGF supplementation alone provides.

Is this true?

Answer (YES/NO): YES